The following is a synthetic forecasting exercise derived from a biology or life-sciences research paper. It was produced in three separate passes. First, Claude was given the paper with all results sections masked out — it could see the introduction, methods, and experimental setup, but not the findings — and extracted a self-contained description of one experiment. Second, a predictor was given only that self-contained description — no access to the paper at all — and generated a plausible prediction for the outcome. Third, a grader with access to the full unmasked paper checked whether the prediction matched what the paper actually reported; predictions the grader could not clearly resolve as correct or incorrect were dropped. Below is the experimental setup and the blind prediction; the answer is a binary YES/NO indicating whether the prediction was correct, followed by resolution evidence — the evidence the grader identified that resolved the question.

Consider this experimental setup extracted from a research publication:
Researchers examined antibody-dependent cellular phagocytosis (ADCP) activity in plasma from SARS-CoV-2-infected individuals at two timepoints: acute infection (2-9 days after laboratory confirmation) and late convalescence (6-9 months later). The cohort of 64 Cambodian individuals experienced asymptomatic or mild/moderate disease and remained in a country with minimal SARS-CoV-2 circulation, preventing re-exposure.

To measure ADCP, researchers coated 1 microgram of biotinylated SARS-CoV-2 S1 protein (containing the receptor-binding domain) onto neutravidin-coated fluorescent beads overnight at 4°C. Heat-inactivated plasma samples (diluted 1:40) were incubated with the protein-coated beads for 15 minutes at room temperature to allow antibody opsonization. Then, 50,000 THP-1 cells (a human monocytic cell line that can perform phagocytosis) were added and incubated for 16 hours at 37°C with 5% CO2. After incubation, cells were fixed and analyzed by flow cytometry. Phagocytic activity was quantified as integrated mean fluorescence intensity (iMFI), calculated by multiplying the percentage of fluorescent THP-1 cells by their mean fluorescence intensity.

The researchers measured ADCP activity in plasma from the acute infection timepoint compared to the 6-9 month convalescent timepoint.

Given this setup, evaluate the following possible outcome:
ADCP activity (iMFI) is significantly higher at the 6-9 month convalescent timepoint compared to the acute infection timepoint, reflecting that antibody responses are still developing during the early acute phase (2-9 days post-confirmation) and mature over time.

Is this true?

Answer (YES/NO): NO